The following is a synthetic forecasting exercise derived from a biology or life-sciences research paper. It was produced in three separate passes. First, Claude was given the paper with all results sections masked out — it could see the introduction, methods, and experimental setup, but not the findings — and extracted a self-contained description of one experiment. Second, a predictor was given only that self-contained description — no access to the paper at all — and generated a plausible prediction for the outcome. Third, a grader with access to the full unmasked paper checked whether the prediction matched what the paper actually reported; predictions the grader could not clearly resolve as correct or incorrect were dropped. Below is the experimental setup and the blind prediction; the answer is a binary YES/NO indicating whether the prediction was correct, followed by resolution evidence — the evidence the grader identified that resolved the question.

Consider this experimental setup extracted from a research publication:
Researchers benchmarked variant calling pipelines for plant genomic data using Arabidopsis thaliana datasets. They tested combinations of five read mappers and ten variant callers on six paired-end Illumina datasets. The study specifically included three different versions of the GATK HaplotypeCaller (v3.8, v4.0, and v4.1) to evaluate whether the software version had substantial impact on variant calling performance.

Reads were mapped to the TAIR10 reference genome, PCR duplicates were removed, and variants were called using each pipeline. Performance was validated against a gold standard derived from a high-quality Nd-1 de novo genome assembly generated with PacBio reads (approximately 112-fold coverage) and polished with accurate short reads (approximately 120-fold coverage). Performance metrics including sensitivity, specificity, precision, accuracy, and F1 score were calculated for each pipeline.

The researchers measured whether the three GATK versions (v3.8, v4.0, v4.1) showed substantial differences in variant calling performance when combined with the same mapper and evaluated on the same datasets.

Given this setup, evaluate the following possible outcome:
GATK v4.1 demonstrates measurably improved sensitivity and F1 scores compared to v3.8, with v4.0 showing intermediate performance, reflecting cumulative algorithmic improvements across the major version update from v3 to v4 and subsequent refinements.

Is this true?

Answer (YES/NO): NO